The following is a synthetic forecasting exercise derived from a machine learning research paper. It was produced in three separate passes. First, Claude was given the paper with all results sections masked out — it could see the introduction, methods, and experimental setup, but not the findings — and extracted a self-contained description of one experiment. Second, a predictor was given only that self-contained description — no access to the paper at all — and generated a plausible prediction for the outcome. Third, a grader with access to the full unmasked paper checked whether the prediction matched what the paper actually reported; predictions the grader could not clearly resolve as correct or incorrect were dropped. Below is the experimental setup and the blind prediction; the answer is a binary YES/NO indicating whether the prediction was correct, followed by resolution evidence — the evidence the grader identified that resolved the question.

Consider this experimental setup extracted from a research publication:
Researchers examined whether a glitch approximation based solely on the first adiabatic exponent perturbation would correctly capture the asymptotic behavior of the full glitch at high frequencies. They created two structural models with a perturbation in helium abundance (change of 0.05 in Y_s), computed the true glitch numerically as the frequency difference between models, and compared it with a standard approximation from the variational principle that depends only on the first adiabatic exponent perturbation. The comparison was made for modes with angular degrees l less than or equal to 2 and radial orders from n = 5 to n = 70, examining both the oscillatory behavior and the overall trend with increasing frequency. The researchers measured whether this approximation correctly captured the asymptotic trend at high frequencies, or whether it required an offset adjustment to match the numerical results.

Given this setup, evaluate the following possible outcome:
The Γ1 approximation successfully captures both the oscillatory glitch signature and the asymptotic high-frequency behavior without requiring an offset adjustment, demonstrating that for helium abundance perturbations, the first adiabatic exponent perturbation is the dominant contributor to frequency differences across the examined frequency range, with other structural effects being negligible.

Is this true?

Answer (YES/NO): NO